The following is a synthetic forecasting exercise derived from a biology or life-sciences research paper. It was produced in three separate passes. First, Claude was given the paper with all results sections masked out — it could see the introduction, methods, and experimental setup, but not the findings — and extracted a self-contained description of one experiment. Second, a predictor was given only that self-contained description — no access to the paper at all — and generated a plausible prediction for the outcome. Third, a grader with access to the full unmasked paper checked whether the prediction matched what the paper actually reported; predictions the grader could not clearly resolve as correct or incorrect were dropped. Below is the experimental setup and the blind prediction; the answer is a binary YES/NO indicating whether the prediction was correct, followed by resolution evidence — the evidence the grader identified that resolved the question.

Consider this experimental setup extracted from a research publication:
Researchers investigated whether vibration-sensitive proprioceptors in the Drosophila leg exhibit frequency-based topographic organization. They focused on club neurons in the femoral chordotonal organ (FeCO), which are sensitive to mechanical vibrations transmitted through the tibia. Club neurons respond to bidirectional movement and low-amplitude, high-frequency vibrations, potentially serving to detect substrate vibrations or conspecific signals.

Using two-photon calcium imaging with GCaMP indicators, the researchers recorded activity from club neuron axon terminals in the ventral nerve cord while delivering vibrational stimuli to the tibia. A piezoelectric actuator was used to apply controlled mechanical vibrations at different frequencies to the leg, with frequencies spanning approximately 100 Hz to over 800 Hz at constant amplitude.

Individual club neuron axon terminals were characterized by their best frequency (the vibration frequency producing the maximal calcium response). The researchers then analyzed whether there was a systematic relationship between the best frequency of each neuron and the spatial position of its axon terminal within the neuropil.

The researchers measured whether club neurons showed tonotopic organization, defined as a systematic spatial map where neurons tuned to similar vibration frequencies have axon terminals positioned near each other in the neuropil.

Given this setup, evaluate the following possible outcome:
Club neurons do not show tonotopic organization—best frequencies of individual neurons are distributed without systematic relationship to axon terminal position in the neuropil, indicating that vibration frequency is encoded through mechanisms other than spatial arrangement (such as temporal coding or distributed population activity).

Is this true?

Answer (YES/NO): NO